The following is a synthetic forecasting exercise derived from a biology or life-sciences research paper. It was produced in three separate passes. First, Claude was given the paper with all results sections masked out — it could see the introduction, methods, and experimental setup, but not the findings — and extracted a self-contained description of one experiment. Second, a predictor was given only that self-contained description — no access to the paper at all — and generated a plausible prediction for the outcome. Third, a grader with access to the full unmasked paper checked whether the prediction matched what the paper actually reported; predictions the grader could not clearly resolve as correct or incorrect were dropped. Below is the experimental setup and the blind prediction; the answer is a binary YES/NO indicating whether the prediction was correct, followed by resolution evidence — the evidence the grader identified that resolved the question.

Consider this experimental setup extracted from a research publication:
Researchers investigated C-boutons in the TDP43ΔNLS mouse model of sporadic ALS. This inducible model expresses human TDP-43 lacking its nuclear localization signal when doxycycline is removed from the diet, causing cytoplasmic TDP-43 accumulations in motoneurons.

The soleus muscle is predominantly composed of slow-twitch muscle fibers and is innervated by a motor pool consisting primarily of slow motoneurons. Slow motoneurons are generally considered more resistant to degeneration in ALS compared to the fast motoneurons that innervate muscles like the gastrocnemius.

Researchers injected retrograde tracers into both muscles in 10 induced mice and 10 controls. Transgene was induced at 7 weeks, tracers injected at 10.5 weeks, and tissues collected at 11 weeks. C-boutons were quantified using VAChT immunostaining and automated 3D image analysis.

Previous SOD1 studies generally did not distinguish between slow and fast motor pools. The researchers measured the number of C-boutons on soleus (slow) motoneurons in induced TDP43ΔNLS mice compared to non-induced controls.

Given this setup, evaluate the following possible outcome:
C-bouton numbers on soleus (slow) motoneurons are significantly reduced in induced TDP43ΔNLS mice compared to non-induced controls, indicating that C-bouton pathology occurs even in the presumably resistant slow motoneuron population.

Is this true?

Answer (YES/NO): NO